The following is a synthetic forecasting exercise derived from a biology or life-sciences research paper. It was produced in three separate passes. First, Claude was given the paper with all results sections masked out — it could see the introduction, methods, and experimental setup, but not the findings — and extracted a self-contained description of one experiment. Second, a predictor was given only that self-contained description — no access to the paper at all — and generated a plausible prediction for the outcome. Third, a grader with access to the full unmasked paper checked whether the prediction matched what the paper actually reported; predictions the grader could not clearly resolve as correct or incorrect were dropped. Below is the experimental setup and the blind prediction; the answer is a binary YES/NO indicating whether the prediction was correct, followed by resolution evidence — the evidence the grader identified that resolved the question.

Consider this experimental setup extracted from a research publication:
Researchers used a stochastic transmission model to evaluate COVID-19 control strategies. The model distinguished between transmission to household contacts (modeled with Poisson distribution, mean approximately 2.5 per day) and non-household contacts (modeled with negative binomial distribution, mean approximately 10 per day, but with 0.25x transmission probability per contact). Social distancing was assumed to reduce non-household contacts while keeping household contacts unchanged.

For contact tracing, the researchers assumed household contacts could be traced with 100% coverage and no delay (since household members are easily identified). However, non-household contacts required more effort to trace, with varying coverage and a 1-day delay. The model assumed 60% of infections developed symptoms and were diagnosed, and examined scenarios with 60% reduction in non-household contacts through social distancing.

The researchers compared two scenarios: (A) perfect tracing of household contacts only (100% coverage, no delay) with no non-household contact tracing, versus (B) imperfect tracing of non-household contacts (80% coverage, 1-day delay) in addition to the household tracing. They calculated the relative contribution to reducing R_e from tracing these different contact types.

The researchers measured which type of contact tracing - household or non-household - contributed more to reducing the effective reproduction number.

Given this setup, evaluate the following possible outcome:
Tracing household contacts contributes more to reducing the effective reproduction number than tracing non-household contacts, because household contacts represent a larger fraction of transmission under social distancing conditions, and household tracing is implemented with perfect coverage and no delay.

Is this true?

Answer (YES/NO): NO